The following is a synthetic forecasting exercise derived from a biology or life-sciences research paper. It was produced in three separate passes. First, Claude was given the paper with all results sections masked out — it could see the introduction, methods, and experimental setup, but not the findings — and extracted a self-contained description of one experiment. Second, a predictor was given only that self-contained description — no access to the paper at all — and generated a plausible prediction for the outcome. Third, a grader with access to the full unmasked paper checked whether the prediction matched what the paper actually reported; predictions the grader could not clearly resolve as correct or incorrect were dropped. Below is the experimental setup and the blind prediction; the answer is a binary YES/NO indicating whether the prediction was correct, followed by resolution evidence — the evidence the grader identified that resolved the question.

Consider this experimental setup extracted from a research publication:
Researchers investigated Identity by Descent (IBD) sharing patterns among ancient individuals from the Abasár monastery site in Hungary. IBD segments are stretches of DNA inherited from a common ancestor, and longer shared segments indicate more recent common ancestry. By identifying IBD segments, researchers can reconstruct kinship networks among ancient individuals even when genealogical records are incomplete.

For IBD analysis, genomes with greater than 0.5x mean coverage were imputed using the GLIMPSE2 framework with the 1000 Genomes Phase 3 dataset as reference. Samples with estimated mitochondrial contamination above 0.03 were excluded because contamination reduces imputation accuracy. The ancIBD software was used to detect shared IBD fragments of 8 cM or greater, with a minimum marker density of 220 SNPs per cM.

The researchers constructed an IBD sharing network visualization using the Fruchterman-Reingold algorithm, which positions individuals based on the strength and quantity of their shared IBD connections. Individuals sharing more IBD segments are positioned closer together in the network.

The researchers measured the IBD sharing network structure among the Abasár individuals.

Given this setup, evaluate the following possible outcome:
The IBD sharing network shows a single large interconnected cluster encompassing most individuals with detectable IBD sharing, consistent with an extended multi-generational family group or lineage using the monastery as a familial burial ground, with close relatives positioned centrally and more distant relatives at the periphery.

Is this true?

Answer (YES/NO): NO